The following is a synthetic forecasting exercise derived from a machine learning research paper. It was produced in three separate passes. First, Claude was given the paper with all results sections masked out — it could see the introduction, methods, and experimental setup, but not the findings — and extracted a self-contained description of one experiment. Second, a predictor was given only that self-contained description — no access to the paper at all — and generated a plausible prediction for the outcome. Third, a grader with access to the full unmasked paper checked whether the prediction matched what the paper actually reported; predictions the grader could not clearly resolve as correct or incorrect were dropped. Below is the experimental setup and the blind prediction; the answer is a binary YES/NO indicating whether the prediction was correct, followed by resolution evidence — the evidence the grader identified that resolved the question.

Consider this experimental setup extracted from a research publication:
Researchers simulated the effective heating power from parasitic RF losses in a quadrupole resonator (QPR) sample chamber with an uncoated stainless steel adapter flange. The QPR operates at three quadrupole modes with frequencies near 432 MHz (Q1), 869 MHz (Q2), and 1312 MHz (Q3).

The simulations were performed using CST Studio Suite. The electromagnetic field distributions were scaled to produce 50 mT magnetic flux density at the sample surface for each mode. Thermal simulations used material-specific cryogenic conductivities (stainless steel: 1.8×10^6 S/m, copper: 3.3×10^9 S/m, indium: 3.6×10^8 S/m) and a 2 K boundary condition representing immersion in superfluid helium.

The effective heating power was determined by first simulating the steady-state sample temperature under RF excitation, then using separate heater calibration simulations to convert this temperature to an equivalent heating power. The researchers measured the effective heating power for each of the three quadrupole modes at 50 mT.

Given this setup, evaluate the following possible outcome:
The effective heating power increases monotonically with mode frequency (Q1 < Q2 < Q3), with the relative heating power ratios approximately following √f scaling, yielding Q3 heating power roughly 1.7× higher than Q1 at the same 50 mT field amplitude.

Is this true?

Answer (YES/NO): NO